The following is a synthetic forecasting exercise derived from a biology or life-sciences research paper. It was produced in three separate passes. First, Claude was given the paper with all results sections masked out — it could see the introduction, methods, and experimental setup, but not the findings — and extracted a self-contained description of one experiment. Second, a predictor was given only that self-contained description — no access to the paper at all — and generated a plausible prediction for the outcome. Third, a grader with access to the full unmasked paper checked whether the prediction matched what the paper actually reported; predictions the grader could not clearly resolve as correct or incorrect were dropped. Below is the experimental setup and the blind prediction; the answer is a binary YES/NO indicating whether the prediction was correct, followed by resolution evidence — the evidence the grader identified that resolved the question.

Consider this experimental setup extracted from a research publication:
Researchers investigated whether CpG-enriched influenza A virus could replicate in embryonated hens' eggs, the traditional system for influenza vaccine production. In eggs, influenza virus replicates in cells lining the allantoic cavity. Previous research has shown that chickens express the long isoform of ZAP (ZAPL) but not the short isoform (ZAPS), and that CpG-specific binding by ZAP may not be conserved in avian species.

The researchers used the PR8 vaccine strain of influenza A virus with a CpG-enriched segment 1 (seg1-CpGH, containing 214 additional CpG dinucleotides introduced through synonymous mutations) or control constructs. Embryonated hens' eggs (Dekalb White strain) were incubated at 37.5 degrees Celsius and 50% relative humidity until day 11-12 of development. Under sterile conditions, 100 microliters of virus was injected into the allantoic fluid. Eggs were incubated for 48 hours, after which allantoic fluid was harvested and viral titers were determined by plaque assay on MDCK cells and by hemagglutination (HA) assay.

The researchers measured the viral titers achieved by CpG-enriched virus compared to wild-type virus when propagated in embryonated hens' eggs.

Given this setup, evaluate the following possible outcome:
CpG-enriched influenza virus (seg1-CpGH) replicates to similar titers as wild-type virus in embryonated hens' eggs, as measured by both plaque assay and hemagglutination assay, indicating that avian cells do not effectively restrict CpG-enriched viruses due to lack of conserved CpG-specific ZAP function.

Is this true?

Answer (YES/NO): YES